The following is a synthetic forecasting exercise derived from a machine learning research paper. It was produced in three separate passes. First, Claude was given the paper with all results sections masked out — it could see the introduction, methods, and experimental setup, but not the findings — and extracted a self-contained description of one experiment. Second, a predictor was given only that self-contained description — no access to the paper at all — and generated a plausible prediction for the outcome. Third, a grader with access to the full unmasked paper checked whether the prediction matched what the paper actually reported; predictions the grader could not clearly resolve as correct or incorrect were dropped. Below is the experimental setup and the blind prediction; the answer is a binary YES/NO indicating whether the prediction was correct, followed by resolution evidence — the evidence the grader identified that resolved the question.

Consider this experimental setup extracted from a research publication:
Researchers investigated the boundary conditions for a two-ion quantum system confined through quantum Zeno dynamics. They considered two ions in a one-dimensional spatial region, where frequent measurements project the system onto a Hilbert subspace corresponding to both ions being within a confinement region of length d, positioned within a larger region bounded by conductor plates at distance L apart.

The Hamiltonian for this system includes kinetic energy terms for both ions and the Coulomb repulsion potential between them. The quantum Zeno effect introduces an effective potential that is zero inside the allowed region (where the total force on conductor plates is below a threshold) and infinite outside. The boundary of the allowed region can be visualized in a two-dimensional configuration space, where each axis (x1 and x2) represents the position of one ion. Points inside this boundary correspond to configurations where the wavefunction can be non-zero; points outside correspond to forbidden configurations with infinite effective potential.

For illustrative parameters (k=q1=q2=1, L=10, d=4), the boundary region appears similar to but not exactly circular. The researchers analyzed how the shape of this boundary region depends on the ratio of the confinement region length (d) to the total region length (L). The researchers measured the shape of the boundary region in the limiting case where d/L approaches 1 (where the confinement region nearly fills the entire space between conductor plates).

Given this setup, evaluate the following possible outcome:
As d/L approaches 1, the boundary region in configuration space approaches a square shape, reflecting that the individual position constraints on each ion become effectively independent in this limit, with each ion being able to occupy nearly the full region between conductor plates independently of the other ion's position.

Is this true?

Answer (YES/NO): YES